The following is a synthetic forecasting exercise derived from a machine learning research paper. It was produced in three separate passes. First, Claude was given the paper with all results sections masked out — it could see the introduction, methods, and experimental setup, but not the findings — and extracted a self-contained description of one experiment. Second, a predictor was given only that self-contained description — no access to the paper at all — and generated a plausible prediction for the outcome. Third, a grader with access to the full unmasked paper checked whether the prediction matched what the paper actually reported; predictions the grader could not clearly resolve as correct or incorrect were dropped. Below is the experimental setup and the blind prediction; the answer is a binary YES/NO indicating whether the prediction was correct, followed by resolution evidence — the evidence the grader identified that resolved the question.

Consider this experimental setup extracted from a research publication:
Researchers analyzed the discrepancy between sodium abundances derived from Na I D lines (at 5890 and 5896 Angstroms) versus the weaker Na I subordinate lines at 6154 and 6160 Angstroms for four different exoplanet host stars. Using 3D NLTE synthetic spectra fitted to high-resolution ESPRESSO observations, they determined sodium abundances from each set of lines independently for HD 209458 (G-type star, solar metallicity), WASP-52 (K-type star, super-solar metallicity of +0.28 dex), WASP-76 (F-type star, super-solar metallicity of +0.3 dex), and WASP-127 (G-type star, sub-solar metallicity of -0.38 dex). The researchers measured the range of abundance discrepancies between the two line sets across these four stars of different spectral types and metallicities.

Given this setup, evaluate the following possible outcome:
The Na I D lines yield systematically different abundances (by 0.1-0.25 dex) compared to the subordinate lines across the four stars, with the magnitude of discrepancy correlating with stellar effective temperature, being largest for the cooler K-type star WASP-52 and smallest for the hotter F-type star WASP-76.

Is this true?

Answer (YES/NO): NO